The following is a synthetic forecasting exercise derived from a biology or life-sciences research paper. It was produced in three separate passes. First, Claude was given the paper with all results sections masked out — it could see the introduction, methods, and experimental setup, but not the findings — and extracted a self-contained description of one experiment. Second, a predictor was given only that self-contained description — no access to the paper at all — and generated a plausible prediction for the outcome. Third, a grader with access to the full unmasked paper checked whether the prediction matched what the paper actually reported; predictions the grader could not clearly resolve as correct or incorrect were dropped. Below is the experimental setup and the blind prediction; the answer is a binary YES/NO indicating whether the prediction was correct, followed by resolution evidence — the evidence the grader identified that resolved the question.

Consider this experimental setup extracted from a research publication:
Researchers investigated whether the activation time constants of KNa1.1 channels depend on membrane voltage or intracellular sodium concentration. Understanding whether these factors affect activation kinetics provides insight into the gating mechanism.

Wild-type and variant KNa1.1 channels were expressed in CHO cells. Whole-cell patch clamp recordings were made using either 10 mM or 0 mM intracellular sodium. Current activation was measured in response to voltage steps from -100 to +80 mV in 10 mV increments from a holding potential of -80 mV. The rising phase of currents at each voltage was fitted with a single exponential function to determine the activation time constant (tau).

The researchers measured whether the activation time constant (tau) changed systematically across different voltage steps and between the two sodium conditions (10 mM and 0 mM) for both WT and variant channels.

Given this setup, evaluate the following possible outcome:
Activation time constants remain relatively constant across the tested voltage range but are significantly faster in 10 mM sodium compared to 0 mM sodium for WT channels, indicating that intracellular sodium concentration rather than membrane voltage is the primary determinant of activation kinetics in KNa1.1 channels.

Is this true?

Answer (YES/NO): NO